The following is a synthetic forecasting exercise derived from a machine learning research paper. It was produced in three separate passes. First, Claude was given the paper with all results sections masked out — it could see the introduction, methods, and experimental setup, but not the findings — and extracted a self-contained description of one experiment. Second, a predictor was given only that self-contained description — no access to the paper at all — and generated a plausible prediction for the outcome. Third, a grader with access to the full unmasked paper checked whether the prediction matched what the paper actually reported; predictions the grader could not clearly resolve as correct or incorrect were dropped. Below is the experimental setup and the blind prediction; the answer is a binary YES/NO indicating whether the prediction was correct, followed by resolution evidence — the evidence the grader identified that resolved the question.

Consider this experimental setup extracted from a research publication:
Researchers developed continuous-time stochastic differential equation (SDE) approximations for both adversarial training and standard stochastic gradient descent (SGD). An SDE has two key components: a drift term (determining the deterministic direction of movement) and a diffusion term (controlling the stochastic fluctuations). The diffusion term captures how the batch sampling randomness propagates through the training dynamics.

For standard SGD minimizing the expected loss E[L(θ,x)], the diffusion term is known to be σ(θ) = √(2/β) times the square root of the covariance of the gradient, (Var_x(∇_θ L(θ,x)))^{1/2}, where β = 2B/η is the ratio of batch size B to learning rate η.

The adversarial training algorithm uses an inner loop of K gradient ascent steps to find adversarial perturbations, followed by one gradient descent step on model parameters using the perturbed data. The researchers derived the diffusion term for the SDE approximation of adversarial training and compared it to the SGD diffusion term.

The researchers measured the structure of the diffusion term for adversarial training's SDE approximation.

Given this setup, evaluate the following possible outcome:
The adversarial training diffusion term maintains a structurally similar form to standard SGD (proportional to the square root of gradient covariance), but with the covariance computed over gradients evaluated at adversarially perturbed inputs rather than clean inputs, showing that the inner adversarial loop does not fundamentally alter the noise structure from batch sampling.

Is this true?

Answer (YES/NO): NO